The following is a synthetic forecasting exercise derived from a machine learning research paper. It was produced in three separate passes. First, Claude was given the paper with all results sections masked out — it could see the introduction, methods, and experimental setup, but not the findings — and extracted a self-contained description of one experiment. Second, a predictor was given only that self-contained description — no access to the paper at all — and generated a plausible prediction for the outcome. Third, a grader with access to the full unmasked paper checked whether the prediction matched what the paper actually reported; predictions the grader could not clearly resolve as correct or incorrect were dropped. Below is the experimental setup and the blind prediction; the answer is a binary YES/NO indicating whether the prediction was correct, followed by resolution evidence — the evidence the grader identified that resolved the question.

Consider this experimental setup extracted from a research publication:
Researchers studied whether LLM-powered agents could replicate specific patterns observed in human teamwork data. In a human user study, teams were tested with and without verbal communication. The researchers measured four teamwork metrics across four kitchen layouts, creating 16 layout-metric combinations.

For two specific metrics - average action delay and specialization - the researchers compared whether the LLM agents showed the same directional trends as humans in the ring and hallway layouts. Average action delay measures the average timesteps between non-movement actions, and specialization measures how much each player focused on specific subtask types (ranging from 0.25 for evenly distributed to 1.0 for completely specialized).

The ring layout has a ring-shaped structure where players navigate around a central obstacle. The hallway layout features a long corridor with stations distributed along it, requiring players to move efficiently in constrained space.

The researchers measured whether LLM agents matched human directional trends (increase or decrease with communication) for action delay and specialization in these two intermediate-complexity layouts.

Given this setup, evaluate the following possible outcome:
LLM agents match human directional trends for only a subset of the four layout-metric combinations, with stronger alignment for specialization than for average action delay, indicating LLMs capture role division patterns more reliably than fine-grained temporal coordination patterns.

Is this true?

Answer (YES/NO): NO